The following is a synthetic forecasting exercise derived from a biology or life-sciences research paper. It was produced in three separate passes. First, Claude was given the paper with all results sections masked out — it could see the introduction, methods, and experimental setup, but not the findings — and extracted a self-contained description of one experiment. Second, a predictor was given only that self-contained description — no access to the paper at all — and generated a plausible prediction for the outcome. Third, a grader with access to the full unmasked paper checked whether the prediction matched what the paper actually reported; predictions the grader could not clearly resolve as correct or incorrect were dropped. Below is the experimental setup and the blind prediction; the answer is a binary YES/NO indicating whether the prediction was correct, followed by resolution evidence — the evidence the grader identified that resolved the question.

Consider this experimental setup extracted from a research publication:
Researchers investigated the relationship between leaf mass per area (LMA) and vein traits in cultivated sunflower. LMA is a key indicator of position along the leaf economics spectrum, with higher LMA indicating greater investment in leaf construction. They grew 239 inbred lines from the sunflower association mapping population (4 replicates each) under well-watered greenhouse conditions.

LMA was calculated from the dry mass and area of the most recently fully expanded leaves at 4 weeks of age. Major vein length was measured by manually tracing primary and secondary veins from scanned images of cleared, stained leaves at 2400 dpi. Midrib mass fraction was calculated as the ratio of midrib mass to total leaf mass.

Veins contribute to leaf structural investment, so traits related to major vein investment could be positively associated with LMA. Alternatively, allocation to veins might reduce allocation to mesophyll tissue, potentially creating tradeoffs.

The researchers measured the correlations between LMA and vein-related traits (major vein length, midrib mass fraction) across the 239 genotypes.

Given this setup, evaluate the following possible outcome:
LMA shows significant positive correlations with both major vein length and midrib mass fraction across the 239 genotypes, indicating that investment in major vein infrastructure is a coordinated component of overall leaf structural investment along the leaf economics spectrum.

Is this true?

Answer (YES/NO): NO